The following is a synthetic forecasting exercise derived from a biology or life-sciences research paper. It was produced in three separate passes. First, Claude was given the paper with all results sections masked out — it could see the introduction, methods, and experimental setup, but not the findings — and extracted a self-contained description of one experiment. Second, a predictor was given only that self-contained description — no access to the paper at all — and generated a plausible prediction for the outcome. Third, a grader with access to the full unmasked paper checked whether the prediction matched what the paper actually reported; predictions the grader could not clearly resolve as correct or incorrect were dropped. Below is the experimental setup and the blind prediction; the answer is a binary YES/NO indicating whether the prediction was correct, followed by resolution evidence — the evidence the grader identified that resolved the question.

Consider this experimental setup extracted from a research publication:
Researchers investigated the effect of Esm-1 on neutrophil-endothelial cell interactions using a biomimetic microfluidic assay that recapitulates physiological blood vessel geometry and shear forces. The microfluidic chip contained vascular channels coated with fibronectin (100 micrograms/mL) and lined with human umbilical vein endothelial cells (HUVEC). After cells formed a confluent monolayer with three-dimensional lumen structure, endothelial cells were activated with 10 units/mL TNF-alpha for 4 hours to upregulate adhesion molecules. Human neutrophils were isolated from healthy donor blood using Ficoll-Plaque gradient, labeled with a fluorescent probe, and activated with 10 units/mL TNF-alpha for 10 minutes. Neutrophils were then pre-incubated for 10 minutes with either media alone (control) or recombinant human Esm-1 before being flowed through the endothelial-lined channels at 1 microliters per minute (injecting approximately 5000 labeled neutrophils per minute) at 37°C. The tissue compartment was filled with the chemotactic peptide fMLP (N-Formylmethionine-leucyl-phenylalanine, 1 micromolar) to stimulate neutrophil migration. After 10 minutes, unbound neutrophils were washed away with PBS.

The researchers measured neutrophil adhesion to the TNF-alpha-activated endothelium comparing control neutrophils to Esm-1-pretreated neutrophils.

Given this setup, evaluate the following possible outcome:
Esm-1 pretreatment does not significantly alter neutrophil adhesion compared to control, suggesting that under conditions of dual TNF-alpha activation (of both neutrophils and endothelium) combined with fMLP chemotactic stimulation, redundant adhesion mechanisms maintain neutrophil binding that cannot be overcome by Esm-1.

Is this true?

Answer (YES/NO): YES